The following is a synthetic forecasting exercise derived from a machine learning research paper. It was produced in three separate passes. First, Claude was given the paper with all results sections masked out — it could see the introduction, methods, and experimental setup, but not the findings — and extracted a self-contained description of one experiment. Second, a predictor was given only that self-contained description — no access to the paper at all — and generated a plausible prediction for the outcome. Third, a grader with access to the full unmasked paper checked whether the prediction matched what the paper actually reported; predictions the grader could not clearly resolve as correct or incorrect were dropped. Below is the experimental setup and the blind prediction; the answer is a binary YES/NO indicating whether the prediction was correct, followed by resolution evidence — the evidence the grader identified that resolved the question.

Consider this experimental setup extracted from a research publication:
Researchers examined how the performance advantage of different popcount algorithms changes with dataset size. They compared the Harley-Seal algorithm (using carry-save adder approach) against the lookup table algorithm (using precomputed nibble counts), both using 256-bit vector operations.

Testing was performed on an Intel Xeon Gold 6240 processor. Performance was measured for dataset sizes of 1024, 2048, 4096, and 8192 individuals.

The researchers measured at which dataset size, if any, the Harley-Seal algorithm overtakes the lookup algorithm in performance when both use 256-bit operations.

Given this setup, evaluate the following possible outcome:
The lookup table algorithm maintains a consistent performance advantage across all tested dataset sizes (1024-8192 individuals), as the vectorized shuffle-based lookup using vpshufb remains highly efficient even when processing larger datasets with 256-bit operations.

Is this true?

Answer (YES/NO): YES